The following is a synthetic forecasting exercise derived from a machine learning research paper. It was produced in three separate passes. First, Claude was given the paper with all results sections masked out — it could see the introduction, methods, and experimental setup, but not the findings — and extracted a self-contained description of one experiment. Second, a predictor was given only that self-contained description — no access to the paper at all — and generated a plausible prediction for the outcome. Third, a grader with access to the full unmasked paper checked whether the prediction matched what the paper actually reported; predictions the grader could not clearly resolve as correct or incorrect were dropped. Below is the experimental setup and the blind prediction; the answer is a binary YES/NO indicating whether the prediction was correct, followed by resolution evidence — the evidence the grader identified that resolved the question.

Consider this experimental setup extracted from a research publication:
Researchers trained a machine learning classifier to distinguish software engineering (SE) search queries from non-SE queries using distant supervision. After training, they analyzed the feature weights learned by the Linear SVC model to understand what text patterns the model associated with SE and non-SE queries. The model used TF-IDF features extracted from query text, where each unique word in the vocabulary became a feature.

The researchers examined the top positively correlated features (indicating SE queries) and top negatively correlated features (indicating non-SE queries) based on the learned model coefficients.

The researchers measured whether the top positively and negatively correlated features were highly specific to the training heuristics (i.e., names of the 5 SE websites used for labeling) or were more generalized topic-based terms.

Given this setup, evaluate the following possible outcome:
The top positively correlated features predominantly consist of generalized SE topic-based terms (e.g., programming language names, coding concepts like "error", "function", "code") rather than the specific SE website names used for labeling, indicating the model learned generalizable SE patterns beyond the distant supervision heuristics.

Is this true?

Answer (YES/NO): YES